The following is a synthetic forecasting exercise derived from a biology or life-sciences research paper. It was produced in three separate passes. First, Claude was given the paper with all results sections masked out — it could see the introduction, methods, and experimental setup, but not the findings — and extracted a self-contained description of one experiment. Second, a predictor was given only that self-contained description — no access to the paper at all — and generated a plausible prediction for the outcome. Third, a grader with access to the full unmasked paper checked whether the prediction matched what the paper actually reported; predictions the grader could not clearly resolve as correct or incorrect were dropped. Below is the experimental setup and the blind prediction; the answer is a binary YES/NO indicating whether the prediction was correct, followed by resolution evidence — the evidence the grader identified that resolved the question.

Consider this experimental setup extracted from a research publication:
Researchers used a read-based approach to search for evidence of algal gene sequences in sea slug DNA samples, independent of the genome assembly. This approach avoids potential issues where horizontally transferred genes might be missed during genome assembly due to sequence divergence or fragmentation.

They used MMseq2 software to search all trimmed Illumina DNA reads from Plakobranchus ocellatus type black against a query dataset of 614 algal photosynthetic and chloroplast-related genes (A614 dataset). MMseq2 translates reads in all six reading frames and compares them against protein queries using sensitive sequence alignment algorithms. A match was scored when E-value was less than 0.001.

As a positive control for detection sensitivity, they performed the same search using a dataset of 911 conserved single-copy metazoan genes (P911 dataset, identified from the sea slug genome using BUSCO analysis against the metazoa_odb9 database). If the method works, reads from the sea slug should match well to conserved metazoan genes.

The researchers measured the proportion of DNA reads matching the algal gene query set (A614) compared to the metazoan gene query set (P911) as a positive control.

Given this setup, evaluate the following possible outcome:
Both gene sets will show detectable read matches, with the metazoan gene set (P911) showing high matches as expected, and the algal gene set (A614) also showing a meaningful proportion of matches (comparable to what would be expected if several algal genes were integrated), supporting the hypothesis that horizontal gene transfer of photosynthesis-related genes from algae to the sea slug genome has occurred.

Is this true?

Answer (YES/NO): NO